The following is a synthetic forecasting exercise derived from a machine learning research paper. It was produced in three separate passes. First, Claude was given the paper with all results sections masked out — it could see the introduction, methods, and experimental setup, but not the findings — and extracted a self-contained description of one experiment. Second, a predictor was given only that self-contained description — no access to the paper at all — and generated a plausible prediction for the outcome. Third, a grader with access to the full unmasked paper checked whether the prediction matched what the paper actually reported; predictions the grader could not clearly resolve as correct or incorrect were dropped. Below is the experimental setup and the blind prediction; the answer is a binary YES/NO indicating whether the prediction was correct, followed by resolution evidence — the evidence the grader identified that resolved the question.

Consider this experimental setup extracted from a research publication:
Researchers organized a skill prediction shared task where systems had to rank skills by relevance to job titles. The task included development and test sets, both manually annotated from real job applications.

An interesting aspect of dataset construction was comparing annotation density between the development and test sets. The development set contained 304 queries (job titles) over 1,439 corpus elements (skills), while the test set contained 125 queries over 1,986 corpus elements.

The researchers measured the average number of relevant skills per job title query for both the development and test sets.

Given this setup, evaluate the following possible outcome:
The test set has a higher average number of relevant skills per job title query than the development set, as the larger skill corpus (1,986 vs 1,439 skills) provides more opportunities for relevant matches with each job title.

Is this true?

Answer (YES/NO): YES